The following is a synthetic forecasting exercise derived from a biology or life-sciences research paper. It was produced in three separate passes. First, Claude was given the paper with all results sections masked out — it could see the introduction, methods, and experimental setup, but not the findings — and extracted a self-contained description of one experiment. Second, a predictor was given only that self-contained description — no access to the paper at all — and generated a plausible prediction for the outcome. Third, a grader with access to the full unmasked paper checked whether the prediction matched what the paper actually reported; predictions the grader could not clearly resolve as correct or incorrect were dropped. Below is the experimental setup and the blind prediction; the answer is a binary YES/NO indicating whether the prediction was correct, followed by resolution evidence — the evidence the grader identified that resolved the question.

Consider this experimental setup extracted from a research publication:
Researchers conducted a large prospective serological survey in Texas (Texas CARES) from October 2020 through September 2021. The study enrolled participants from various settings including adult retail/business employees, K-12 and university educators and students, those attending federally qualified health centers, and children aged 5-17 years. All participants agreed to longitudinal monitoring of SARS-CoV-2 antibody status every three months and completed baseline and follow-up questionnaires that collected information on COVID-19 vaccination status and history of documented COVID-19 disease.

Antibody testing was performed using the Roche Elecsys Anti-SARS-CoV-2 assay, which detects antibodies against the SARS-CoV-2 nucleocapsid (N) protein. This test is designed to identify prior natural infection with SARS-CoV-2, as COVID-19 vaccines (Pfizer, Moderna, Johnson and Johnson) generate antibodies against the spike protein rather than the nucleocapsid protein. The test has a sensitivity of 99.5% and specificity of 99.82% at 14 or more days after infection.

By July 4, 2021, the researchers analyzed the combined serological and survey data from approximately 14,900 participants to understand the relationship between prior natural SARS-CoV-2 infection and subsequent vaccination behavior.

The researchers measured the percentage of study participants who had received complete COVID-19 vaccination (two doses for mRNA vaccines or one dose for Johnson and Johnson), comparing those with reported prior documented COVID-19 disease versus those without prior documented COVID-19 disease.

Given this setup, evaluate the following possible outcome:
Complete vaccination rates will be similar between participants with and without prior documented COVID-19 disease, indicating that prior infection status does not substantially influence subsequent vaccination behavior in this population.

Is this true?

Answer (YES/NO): NO